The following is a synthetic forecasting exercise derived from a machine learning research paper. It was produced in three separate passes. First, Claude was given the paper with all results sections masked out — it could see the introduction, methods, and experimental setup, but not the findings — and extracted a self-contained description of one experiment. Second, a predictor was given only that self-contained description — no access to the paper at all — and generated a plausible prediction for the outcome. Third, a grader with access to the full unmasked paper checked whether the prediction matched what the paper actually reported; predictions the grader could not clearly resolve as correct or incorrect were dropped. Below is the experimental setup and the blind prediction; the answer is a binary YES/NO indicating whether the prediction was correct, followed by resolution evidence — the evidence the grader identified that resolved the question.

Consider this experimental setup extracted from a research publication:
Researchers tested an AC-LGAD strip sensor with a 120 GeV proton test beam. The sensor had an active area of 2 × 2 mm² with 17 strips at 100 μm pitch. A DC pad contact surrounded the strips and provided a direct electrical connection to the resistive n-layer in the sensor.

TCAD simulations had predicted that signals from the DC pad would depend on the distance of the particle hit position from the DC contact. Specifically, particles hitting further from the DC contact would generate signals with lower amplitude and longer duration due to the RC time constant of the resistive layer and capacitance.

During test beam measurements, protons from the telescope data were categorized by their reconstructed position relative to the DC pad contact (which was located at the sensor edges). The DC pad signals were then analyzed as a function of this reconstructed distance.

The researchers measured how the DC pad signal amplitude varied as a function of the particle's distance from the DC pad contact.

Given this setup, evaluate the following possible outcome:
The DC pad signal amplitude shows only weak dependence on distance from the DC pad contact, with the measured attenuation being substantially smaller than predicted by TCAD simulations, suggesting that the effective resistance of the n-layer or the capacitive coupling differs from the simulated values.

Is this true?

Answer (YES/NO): NO